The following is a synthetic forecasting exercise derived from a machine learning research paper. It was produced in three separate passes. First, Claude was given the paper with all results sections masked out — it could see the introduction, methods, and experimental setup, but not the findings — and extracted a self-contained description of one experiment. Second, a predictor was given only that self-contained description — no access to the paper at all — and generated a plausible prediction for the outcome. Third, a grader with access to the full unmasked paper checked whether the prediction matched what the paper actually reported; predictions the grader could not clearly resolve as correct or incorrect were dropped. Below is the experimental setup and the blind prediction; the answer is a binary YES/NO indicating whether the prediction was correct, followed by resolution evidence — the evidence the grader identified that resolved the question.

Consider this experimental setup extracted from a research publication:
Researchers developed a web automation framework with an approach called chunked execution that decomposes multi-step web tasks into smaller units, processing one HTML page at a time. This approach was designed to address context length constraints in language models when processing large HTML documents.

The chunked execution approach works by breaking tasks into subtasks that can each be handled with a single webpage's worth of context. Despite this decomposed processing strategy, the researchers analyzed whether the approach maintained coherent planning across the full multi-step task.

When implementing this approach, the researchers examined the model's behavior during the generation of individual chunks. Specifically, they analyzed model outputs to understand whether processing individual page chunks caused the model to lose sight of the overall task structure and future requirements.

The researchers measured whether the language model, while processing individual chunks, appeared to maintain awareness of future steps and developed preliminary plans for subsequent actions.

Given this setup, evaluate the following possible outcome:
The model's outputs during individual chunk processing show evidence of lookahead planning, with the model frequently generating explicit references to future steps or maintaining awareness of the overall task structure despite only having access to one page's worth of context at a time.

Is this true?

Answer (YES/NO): YES